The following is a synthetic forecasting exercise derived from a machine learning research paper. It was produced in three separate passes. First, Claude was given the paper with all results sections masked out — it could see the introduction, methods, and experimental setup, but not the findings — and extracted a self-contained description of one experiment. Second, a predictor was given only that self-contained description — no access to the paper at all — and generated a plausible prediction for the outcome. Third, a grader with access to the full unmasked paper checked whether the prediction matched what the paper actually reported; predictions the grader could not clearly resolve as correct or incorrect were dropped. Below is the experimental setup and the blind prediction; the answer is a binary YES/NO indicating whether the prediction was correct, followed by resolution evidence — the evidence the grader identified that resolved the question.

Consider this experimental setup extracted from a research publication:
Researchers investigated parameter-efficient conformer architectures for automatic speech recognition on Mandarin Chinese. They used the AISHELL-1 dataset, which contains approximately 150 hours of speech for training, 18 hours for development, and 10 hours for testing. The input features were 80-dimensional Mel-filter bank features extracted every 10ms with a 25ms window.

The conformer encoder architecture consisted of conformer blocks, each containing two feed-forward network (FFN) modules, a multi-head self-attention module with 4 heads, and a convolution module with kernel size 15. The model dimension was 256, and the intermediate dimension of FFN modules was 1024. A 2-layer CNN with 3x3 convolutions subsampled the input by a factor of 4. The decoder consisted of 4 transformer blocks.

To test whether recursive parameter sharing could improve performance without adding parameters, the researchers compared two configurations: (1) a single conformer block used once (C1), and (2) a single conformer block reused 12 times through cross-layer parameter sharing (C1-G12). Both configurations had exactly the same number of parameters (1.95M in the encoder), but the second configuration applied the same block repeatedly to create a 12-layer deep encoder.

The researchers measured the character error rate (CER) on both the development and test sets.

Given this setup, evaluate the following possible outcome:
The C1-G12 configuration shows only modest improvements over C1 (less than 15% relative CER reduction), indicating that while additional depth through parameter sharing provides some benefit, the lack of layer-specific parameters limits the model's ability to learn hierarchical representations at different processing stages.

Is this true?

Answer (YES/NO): NO